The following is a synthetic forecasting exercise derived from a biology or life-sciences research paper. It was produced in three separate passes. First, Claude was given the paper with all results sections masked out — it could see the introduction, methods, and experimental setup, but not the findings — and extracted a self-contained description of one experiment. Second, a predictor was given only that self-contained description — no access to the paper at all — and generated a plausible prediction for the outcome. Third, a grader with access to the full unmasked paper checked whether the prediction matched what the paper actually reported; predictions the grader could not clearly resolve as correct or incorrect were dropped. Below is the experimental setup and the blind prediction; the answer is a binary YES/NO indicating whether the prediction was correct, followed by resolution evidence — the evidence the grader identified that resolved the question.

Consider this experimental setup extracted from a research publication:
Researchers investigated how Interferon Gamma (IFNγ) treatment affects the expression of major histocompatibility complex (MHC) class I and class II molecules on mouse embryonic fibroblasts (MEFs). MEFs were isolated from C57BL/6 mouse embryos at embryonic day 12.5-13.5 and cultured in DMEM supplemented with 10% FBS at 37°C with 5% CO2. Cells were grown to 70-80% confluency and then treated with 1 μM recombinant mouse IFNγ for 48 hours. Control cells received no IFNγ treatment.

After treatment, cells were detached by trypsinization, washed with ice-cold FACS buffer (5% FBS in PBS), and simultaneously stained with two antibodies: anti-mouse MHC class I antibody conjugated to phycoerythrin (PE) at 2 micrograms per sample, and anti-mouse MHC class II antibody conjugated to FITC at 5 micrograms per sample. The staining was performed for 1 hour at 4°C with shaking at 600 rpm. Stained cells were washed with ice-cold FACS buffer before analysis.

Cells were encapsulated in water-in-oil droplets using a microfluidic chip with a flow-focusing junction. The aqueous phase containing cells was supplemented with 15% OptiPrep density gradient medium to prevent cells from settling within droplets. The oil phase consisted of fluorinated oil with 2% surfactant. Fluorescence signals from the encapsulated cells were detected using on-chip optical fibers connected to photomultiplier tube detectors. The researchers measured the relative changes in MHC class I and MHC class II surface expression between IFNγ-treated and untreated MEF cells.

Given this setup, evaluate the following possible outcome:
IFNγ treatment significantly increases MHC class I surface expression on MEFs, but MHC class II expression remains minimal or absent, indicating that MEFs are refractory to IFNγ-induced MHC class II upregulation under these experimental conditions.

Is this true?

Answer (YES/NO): NO